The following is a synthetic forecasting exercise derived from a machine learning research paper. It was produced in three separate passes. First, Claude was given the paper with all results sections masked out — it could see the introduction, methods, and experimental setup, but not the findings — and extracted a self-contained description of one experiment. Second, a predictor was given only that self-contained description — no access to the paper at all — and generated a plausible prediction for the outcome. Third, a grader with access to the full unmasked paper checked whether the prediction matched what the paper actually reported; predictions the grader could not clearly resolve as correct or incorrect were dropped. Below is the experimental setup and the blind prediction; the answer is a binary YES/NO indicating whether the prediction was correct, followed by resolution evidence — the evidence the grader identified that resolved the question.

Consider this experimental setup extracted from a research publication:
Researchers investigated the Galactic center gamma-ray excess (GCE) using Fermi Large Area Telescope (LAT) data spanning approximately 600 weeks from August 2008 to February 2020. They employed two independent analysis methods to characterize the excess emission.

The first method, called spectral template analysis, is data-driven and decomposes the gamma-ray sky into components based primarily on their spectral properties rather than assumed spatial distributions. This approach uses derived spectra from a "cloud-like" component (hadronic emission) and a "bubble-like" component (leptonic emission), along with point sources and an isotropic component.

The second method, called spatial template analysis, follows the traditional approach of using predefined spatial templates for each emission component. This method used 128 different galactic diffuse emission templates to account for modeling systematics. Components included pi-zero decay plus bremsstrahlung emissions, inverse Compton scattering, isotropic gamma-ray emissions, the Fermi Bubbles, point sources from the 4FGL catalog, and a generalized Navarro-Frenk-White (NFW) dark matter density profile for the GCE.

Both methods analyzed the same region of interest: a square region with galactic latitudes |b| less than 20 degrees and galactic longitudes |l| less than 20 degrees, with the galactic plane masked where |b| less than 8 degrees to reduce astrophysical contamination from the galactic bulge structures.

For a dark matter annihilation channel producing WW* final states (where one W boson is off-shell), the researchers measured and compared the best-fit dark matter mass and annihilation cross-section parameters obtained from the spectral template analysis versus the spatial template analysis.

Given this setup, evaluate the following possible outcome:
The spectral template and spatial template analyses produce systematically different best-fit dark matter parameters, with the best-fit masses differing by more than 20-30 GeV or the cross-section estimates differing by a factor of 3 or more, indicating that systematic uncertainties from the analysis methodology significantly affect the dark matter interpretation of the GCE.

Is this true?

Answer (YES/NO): NO